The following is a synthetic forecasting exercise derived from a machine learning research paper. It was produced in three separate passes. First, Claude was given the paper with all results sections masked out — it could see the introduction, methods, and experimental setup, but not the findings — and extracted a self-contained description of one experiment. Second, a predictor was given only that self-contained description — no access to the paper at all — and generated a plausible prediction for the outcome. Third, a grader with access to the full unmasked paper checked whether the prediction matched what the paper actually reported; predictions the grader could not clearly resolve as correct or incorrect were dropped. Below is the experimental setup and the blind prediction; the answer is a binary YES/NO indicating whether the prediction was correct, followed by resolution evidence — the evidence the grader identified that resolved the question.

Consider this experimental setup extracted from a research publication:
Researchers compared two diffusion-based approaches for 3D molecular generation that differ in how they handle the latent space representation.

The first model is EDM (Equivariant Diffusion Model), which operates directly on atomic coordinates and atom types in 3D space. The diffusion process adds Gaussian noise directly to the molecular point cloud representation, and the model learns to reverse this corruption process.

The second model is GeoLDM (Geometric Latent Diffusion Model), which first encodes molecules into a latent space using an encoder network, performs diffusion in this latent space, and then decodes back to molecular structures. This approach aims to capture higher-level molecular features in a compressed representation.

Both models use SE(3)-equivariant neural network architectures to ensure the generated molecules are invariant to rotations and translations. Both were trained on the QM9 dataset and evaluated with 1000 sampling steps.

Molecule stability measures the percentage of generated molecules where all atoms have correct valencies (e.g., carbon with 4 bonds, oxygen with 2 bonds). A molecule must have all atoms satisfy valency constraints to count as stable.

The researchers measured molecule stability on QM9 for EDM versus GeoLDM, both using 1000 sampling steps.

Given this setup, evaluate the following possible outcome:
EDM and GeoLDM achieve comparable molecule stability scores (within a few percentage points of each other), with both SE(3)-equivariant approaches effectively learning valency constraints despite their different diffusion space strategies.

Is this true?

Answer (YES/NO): NO